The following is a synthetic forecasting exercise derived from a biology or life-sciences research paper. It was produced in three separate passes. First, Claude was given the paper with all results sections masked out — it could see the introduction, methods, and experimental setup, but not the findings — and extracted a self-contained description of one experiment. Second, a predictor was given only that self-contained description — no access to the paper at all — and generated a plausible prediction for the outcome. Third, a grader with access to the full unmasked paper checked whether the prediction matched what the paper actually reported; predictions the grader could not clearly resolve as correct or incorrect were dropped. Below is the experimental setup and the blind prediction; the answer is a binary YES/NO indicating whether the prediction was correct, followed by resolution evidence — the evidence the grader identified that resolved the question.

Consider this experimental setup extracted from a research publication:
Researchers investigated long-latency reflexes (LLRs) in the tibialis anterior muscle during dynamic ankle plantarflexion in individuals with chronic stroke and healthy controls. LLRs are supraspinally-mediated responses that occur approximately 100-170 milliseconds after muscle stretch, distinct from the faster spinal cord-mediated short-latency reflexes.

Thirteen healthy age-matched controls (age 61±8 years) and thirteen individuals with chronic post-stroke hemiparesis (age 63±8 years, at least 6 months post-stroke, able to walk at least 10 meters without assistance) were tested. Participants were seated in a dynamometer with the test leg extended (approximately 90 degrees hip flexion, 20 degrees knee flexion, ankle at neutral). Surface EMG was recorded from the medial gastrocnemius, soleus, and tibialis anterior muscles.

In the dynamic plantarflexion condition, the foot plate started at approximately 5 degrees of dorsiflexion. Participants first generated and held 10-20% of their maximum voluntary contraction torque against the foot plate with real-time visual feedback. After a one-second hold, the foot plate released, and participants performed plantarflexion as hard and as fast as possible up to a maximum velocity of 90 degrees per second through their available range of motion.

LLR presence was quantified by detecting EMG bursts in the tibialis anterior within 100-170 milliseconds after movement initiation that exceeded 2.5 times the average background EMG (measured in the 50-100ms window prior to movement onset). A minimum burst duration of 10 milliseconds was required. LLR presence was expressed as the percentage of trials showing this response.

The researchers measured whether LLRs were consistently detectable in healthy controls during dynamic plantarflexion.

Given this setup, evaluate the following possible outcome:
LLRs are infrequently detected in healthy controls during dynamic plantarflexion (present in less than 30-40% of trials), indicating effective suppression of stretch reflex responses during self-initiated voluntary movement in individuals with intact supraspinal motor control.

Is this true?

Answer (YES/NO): NO